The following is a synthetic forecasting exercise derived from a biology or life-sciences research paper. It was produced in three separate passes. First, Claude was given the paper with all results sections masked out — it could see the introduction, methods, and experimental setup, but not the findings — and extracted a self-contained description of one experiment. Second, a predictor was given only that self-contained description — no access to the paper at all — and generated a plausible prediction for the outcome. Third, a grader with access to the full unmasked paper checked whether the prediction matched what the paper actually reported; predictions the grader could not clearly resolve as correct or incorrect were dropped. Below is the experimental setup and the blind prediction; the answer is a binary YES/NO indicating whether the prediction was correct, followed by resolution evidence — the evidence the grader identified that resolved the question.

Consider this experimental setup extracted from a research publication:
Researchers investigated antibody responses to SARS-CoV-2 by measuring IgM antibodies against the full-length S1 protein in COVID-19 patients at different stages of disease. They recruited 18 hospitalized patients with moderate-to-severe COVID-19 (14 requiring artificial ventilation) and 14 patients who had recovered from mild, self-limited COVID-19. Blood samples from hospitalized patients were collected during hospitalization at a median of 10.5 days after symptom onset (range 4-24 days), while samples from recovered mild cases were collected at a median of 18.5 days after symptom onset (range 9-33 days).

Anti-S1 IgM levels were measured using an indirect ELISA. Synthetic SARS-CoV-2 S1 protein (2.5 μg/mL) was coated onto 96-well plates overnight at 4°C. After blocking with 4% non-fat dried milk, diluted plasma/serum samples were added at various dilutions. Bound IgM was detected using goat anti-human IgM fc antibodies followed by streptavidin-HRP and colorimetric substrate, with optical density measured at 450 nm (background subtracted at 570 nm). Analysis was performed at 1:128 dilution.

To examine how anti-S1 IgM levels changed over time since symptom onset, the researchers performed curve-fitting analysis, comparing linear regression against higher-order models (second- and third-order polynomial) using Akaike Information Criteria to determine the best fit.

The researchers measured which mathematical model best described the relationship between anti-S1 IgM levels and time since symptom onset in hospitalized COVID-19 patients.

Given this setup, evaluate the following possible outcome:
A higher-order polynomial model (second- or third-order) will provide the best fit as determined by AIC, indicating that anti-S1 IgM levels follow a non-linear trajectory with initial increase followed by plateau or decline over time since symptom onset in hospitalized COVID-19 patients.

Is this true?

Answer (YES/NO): YES